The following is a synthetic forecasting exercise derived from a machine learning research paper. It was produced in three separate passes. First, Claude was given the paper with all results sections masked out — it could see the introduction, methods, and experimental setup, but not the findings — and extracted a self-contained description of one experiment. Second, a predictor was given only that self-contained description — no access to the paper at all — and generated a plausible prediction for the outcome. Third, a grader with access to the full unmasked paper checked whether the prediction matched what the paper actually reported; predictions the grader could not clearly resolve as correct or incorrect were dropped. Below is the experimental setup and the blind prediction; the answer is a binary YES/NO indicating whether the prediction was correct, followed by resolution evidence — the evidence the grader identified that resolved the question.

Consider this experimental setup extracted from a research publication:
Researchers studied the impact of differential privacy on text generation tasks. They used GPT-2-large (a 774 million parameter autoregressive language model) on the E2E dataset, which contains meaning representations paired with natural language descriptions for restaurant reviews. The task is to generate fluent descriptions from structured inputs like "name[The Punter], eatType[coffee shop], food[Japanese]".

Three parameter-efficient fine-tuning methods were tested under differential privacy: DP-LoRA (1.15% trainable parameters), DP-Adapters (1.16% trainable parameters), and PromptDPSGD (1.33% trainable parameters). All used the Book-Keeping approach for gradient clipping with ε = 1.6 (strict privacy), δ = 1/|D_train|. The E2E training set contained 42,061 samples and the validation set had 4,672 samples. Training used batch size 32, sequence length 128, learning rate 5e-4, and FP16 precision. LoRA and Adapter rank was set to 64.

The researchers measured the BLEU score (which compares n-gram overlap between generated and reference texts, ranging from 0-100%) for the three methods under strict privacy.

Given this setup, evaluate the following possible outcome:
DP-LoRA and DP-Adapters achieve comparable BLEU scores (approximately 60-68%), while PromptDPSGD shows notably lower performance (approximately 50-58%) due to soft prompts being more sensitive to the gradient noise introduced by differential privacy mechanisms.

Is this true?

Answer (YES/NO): NO